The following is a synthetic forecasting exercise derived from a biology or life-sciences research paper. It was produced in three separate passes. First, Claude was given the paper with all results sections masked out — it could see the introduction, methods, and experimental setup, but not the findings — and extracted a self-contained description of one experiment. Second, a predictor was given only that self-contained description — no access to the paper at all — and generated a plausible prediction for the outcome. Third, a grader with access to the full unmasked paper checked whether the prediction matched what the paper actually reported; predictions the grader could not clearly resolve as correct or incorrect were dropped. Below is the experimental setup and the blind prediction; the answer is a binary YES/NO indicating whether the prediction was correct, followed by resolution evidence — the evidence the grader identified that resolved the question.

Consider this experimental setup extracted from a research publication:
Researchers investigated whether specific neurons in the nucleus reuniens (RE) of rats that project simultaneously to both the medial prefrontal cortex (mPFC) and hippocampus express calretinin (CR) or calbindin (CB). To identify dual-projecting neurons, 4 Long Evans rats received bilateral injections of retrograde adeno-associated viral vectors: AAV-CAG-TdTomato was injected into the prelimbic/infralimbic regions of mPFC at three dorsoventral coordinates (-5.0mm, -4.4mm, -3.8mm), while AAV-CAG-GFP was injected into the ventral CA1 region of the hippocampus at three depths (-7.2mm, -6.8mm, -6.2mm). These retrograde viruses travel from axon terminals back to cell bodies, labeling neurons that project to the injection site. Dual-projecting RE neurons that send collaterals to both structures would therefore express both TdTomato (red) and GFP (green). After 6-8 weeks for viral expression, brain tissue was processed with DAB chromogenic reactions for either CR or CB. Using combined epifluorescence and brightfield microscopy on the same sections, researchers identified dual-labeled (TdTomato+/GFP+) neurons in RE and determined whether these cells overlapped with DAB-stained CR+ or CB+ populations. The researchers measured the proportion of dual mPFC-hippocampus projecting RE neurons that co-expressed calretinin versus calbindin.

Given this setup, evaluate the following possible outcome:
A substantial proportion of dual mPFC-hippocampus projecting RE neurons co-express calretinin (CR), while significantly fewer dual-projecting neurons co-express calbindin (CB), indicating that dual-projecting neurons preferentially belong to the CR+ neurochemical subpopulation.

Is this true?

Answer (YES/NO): NO